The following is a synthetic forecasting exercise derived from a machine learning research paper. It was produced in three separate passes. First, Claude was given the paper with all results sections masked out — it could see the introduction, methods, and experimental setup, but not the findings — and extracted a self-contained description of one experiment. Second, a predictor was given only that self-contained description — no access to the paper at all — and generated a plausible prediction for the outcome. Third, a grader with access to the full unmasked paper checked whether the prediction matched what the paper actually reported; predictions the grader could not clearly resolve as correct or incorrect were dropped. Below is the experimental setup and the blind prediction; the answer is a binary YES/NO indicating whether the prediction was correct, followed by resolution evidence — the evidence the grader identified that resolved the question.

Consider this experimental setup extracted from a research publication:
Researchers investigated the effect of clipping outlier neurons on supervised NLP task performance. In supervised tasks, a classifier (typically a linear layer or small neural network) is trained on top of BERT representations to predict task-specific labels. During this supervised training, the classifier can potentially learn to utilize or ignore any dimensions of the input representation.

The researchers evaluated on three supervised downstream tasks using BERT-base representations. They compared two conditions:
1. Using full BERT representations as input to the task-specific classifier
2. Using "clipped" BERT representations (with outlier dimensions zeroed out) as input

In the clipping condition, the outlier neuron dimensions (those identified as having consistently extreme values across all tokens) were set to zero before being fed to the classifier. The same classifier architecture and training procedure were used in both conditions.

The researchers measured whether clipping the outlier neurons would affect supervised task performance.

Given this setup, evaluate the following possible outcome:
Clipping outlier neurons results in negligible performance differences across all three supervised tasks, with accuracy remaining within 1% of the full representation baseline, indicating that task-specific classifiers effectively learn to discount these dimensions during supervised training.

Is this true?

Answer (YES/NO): YES